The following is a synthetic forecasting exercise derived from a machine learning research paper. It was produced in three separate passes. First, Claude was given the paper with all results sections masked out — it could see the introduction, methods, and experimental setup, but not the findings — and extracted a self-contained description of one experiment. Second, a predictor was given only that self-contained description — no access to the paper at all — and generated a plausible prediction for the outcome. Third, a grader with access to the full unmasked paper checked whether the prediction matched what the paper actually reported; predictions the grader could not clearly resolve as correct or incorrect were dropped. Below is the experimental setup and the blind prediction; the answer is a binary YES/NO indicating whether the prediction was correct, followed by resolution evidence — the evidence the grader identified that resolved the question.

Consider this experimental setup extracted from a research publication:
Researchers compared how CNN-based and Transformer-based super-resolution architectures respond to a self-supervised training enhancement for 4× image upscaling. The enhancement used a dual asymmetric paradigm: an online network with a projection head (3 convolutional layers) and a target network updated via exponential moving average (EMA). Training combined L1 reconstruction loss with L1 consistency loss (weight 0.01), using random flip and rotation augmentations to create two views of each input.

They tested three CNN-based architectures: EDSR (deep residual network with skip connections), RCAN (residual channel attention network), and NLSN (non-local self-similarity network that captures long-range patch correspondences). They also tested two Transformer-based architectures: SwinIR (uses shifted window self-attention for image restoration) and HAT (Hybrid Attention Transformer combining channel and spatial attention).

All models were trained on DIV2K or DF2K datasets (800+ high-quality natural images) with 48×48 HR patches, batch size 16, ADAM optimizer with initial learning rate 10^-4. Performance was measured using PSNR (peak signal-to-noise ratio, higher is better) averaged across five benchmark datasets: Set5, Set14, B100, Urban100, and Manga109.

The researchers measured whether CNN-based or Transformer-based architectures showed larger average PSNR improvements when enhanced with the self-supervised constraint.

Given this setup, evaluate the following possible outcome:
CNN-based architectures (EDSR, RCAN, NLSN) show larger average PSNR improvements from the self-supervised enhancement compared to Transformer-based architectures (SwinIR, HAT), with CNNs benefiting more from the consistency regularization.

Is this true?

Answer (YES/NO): YES